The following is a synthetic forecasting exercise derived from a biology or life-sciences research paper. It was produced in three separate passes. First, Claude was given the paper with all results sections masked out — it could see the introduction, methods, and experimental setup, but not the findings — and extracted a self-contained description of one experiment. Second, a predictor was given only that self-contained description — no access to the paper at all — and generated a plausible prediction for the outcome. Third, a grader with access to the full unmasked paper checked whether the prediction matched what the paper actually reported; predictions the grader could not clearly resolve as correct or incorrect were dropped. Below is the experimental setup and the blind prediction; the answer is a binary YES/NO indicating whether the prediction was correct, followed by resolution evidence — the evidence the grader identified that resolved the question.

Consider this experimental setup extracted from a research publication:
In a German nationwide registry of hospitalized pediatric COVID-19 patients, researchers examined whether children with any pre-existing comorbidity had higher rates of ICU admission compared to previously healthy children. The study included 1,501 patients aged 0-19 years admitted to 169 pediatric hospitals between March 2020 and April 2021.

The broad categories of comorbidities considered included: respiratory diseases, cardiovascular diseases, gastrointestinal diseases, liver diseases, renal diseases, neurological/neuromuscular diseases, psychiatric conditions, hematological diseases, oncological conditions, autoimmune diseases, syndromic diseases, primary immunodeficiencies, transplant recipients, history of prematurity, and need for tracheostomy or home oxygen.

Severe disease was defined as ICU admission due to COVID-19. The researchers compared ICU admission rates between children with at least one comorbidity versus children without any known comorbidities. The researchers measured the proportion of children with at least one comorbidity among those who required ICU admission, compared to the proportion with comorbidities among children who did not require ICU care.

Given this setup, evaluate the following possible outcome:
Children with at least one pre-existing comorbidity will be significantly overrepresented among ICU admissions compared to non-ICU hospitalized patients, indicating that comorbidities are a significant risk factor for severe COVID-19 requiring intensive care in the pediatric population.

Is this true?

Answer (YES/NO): YES